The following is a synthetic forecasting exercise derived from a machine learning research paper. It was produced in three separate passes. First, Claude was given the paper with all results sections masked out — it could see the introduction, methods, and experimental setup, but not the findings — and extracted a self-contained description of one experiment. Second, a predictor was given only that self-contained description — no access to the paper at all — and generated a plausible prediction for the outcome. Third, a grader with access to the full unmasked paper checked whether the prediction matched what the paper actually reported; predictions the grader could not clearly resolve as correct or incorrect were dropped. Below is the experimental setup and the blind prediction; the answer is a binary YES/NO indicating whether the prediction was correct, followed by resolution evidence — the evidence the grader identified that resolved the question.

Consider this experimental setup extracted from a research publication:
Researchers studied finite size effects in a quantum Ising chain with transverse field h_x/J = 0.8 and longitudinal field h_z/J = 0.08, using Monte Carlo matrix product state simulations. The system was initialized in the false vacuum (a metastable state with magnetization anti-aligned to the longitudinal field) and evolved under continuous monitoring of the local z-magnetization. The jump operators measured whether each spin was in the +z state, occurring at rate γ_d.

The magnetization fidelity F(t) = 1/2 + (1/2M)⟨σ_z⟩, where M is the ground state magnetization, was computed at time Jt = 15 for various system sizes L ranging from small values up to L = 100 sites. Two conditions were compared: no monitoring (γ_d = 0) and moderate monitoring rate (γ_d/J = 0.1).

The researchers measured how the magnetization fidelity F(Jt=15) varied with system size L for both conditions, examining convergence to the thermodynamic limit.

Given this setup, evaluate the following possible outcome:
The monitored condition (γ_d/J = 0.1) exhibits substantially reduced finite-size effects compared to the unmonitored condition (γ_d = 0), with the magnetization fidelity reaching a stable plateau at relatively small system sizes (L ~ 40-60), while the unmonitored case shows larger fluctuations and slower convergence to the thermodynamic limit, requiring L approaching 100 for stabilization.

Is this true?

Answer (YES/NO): NO